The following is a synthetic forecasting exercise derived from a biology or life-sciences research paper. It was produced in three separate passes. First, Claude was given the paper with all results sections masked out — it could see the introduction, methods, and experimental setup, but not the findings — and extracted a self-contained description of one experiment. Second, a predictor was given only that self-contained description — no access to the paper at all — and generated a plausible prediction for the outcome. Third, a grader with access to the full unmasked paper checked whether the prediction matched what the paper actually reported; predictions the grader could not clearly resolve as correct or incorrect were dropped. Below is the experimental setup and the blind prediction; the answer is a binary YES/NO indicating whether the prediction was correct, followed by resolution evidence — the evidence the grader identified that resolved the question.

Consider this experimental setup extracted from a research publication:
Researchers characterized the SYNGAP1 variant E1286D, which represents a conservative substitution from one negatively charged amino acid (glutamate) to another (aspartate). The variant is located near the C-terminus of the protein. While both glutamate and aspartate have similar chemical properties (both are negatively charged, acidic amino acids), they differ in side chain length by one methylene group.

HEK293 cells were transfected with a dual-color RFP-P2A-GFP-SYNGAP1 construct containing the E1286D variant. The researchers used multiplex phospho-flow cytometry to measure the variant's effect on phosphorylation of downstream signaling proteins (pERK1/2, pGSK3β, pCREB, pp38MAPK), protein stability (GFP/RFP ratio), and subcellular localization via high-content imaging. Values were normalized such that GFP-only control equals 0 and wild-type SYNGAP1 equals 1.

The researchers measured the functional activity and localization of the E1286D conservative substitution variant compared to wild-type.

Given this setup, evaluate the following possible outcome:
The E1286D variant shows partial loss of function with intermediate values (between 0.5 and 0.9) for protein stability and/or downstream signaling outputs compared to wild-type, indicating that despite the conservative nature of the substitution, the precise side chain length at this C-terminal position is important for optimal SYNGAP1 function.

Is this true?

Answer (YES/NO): NO